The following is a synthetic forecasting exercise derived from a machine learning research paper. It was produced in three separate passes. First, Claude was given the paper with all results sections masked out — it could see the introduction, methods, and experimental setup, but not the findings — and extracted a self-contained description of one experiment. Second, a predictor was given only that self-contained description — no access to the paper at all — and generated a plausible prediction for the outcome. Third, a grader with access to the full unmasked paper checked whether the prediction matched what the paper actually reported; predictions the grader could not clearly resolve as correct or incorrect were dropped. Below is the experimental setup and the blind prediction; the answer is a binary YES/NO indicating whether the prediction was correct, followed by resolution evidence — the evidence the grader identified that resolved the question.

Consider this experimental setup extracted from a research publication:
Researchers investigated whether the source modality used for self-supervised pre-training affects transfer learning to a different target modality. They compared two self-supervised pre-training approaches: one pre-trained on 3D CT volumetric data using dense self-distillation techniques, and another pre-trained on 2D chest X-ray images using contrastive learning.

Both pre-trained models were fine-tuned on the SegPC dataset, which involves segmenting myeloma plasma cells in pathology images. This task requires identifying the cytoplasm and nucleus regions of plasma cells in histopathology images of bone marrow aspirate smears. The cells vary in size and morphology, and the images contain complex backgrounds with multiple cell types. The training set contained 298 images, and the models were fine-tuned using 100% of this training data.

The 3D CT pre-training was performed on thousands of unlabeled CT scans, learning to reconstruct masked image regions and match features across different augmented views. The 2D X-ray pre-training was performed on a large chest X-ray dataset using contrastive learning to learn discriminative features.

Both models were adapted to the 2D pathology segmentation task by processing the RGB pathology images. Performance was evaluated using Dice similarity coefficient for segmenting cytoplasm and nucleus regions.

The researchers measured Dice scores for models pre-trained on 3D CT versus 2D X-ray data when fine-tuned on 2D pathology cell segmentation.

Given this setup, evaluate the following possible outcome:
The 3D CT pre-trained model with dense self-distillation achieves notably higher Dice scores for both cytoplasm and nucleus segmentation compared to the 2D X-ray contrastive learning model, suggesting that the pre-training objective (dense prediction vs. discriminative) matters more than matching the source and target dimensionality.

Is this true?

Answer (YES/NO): NO